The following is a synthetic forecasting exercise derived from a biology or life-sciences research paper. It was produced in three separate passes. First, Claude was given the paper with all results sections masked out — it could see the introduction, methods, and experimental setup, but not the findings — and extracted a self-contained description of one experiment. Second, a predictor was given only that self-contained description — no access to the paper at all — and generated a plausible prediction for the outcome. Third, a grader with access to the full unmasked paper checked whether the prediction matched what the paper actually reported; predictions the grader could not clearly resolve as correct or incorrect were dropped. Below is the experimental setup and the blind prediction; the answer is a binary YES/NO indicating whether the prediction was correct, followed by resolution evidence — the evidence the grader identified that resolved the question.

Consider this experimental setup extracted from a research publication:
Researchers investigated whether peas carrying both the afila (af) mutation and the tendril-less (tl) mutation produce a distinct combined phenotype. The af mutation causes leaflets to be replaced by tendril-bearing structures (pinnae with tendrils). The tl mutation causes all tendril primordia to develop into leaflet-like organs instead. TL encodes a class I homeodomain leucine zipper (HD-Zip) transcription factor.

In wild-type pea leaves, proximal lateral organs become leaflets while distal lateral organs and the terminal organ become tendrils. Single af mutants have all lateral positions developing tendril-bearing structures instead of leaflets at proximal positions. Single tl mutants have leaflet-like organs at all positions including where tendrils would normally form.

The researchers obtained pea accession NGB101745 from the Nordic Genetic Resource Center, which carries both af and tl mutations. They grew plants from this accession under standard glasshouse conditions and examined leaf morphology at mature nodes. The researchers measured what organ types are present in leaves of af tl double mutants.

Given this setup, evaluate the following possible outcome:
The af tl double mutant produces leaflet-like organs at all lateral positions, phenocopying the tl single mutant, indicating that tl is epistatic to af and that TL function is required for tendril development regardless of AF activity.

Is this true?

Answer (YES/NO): NO